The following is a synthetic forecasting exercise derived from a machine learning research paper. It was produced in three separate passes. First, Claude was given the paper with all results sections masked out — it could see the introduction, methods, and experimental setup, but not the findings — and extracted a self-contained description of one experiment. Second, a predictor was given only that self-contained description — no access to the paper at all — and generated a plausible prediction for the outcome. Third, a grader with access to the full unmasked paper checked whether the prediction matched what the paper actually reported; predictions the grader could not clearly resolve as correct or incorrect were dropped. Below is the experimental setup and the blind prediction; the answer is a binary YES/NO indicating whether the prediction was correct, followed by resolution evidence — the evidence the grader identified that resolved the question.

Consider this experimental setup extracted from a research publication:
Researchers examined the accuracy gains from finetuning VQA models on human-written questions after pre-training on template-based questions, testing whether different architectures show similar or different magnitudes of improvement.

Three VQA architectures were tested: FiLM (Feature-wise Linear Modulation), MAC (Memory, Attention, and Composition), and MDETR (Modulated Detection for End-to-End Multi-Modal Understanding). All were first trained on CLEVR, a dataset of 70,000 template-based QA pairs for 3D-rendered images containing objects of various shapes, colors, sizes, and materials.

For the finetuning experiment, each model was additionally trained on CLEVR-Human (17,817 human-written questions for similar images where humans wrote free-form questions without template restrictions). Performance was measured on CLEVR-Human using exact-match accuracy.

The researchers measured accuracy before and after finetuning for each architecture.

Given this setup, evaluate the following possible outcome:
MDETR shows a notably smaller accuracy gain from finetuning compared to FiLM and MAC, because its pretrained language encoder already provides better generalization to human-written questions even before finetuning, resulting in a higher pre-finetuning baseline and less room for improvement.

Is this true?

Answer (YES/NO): NO